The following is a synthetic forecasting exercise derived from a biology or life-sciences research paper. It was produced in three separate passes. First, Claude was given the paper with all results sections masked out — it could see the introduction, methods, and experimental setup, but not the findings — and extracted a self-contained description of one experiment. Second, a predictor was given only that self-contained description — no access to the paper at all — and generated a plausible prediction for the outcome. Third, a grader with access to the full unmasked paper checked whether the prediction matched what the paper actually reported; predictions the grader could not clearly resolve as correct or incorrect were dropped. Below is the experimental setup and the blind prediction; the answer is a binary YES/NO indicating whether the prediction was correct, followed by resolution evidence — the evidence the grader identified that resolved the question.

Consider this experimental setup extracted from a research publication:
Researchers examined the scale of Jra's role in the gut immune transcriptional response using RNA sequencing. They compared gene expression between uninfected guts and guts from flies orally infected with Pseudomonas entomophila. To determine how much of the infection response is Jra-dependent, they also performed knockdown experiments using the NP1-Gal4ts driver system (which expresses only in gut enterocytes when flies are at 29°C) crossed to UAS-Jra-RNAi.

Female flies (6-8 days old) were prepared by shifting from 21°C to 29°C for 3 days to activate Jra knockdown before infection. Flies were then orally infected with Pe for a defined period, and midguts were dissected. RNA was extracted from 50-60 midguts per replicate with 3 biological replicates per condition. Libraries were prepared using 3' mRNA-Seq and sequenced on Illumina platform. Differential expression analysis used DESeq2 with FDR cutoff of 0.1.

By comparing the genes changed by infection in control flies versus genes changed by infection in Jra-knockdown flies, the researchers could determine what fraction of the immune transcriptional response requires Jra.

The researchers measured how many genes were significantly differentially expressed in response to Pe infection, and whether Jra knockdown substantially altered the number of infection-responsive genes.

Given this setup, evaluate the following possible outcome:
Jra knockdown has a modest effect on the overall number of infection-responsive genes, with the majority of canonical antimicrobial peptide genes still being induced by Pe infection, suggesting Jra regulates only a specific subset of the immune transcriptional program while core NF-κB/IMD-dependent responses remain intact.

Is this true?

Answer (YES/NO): NO